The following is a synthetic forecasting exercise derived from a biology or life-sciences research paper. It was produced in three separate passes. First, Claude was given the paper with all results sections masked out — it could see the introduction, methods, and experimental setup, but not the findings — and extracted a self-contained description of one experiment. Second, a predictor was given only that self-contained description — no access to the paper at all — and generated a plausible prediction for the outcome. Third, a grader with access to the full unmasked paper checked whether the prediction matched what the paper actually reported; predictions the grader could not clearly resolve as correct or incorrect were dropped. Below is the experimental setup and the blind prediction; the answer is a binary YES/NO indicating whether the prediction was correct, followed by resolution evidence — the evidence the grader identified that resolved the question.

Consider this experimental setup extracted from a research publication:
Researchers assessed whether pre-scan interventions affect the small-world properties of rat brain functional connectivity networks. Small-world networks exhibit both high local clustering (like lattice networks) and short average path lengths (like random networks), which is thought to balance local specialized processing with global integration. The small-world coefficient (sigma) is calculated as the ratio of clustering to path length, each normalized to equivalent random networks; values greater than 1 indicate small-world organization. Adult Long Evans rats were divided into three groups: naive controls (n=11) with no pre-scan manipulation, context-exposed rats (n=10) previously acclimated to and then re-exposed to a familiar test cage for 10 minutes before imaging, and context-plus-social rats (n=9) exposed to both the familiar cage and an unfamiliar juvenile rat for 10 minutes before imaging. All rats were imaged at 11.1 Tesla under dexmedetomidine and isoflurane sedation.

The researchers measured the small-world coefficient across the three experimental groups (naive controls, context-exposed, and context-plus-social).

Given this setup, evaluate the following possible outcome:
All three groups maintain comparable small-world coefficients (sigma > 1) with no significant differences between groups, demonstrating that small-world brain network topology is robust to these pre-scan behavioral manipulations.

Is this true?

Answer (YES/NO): YES